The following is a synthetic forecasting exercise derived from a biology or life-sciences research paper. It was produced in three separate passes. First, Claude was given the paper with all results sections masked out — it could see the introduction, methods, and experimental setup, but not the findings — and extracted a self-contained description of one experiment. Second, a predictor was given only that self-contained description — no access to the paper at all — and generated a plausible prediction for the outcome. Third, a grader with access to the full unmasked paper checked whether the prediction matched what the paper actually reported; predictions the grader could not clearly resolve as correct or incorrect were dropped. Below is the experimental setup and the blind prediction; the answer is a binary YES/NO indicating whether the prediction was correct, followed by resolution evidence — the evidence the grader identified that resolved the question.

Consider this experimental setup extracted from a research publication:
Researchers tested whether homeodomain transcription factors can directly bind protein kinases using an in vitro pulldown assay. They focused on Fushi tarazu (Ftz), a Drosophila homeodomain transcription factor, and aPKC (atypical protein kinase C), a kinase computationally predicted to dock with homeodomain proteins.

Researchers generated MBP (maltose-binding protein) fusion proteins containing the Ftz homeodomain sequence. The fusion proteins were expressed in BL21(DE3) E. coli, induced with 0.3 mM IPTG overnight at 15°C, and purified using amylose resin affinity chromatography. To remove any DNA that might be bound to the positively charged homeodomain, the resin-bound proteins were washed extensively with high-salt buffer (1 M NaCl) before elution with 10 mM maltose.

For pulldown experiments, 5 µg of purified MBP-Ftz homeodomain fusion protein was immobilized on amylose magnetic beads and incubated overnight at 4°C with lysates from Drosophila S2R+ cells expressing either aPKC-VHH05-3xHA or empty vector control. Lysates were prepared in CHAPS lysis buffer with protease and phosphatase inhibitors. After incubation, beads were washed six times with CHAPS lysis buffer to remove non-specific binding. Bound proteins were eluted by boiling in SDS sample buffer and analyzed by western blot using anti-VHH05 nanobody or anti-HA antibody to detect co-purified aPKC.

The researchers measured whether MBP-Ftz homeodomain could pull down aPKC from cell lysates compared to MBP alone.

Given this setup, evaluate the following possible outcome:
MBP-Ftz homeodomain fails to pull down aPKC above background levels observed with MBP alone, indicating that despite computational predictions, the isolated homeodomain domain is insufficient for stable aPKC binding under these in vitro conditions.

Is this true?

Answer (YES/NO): NO